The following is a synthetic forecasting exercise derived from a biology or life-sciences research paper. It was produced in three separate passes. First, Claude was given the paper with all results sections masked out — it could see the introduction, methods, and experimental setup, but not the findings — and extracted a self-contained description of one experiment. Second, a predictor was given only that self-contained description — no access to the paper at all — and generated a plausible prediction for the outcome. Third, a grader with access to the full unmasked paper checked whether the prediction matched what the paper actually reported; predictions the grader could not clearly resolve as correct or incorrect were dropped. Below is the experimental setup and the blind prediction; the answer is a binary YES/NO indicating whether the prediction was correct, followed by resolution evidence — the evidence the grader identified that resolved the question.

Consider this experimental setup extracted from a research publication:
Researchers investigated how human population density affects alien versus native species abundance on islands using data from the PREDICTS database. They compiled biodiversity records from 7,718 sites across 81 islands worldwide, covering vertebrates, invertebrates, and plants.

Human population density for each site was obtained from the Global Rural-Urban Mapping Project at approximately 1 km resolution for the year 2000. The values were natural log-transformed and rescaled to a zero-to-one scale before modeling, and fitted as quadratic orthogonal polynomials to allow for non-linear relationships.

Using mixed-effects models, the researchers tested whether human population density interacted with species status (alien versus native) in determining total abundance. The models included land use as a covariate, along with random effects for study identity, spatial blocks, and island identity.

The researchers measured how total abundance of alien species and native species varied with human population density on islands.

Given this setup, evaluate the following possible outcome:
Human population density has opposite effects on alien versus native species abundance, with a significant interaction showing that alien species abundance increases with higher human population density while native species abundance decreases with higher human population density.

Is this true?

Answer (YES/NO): NO